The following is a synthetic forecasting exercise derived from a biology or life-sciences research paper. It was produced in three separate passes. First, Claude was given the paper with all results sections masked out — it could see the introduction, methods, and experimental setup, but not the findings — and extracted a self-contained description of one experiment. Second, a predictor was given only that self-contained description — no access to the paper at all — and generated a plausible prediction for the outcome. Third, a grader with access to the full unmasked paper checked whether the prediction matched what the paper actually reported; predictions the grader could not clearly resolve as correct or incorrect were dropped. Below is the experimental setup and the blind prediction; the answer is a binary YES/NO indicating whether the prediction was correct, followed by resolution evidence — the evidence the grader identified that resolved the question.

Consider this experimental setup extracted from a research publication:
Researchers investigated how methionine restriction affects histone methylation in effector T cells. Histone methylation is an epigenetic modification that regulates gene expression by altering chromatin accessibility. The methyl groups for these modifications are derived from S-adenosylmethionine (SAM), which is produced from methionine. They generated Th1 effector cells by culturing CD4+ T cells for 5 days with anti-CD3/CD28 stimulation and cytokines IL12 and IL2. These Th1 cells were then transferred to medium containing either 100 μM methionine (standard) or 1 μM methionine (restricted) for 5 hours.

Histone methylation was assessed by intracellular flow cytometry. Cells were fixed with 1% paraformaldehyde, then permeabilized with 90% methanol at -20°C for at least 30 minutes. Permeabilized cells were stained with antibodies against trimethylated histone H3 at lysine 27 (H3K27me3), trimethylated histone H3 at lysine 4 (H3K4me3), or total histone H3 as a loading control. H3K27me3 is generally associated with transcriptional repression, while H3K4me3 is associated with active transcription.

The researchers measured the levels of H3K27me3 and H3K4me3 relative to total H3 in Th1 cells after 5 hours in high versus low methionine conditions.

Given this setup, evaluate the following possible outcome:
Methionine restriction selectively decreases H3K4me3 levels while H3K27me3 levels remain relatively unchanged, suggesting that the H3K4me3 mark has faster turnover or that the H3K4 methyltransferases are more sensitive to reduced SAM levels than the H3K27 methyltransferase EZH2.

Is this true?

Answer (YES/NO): NO